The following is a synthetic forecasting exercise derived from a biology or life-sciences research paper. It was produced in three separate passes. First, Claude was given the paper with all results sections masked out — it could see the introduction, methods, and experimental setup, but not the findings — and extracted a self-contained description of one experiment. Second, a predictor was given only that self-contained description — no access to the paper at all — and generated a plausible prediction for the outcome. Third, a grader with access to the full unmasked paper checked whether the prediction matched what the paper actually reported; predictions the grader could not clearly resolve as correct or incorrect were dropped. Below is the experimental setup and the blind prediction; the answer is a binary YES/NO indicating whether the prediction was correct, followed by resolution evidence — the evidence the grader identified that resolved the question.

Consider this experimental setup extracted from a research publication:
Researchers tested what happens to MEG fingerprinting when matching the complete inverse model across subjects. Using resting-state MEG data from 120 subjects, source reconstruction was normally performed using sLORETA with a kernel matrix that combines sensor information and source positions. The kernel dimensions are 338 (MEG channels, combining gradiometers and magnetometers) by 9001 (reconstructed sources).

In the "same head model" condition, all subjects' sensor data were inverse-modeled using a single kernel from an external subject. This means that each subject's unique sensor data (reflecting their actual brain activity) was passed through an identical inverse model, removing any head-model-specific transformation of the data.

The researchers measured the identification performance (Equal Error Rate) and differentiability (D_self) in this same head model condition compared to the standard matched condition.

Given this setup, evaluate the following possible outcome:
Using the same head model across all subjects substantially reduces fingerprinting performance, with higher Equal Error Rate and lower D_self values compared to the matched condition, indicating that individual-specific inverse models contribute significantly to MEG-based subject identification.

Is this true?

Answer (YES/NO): YES